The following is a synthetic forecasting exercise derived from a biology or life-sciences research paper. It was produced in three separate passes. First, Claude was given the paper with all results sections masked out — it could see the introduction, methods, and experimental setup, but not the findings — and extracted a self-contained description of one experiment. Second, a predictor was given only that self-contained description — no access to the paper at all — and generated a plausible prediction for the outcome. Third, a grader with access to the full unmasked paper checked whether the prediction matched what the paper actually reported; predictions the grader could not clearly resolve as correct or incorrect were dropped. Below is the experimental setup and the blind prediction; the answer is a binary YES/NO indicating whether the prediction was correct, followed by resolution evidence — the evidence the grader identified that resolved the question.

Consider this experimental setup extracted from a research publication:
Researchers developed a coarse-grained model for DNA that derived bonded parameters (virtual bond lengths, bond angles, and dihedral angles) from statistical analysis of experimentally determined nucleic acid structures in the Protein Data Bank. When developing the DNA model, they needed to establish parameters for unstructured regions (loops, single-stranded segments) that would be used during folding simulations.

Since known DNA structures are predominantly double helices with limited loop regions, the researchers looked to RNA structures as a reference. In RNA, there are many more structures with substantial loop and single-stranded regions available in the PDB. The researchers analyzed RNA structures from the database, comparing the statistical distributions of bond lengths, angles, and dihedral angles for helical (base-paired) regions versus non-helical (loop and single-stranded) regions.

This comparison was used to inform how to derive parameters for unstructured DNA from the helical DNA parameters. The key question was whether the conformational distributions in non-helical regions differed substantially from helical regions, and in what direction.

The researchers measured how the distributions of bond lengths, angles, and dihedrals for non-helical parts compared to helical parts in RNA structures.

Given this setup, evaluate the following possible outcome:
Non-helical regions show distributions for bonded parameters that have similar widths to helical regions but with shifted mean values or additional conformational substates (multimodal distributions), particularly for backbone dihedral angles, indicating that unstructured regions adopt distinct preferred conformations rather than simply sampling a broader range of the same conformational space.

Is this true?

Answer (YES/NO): NO